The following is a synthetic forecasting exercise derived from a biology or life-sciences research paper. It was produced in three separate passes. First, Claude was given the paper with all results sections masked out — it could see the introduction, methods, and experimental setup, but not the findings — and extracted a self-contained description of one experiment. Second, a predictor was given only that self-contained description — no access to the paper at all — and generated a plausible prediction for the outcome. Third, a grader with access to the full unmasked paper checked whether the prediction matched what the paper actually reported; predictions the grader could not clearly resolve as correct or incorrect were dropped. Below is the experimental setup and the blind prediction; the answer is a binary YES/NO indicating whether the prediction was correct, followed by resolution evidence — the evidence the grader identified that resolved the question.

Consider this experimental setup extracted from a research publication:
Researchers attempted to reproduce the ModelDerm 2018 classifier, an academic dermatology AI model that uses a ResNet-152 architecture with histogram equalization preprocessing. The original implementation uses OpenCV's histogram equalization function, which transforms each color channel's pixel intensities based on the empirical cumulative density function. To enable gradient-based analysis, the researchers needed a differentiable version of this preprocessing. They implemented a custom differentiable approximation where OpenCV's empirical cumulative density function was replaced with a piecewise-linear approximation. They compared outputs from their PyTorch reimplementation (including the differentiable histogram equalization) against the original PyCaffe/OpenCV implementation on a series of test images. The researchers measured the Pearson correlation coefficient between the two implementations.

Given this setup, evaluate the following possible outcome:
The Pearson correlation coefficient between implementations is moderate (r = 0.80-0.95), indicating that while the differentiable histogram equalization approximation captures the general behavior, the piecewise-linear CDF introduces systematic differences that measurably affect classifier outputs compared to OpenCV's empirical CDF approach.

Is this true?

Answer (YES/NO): NO